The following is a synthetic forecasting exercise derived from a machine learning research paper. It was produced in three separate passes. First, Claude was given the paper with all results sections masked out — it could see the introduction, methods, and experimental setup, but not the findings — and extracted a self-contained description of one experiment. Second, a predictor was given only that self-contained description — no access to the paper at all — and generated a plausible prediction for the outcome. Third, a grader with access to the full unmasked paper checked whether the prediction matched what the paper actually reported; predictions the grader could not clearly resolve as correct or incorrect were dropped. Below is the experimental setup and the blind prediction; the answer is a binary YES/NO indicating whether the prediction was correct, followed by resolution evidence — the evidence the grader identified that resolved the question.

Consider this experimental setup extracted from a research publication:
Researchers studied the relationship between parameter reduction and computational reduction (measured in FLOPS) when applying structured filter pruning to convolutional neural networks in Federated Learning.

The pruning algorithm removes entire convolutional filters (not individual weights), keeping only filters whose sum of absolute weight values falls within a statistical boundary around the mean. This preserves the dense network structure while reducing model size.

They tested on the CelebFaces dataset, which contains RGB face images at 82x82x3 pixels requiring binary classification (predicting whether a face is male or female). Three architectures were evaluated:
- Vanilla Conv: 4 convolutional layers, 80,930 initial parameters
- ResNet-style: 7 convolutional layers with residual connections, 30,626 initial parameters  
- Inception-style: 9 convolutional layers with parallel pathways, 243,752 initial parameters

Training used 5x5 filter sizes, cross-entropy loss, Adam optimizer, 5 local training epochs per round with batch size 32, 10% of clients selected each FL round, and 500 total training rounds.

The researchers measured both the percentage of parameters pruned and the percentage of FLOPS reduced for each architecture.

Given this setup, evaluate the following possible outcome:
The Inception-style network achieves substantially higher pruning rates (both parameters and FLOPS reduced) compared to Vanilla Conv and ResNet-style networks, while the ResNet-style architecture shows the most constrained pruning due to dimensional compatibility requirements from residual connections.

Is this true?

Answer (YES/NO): NO